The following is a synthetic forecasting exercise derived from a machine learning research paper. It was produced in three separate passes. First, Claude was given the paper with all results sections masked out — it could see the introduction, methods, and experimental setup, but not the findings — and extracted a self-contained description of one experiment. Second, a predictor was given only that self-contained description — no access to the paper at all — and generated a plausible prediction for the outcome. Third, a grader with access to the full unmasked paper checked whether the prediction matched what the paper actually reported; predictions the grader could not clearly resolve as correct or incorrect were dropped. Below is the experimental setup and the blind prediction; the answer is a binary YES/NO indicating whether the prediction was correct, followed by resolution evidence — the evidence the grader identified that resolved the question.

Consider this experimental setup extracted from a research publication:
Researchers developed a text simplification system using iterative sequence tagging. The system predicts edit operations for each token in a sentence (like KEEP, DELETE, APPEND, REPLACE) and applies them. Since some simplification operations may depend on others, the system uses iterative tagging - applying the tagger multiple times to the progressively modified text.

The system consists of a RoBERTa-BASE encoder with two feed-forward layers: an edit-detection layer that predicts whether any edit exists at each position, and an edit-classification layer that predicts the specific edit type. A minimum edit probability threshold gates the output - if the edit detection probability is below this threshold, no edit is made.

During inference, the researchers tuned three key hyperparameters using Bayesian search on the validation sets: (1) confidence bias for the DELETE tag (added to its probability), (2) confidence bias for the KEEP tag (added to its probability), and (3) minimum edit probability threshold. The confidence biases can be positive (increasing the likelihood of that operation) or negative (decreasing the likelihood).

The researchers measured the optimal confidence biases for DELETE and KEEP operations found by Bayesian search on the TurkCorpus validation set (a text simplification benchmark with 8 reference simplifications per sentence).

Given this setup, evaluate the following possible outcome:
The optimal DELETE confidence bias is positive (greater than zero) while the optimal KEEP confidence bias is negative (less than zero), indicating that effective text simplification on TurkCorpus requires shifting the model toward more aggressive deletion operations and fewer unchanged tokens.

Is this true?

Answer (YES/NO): NO